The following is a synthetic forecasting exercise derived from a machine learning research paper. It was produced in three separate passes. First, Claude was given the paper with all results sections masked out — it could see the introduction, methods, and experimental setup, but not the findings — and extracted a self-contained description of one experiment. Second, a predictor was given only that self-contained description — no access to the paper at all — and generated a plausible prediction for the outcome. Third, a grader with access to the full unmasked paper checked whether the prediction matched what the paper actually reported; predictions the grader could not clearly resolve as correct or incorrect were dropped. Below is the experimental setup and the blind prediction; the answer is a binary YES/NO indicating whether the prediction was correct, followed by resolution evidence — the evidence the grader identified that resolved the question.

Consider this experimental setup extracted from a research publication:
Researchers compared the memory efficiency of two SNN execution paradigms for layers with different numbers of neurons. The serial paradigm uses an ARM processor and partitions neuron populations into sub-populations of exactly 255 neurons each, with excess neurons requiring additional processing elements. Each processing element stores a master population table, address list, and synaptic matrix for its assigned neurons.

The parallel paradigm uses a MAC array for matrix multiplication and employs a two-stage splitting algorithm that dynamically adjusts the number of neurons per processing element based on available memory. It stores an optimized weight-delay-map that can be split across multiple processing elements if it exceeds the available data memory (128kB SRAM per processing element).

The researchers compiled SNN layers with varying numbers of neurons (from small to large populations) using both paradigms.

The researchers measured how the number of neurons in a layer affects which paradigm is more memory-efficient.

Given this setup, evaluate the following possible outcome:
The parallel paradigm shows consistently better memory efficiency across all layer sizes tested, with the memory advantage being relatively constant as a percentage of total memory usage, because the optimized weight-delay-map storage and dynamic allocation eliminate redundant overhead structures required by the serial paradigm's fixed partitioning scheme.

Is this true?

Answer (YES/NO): NO